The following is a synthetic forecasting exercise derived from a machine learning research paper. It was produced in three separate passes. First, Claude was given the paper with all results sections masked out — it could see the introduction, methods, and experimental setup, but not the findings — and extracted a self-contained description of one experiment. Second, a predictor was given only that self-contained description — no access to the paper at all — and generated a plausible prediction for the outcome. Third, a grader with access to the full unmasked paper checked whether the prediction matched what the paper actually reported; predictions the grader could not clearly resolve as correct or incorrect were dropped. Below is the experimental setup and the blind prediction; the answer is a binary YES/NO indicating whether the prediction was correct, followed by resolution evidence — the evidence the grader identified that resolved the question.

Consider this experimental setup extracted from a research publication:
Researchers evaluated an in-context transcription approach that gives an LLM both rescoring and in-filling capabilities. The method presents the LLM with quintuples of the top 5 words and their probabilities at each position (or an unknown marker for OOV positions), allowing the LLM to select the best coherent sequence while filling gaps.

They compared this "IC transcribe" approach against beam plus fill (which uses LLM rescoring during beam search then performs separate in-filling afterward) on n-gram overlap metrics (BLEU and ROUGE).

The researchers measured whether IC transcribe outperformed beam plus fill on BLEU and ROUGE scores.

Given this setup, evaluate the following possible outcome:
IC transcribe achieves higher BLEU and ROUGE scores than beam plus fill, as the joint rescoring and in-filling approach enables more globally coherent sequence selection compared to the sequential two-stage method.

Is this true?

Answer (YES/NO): NO